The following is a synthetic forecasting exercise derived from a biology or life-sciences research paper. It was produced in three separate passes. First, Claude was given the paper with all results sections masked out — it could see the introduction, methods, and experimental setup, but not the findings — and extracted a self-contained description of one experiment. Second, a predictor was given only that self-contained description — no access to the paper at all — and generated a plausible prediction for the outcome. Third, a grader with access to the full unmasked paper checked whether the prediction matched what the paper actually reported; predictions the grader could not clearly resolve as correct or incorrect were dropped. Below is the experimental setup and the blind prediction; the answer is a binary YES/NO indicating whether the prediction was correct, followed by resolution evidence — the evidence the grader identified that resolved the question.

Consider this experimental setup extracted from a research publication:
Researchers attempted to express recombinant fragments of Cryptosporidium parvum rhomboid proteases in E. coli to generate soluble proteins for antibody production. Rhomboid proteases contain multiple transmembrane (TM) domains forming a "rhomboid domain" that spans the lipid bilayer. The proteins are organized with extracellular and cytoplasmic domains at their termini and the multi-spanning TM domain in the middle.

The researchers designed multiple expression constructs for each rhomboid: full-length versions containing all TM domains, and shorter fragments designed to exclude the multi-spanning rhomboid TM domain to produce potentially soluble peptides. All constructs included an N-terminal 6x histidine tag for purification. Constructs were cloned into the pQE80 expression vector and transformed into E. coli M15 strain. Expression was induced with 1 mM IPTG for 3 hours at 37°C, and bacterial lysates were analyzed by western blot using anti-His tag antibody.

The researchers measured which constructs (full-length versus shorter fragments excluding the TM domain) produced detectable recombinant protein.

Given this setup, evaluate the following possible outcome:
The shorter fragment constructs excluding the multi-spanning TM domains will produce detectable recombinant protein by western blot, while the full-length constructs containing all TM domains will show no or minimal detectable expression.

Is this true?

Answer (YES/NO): NO